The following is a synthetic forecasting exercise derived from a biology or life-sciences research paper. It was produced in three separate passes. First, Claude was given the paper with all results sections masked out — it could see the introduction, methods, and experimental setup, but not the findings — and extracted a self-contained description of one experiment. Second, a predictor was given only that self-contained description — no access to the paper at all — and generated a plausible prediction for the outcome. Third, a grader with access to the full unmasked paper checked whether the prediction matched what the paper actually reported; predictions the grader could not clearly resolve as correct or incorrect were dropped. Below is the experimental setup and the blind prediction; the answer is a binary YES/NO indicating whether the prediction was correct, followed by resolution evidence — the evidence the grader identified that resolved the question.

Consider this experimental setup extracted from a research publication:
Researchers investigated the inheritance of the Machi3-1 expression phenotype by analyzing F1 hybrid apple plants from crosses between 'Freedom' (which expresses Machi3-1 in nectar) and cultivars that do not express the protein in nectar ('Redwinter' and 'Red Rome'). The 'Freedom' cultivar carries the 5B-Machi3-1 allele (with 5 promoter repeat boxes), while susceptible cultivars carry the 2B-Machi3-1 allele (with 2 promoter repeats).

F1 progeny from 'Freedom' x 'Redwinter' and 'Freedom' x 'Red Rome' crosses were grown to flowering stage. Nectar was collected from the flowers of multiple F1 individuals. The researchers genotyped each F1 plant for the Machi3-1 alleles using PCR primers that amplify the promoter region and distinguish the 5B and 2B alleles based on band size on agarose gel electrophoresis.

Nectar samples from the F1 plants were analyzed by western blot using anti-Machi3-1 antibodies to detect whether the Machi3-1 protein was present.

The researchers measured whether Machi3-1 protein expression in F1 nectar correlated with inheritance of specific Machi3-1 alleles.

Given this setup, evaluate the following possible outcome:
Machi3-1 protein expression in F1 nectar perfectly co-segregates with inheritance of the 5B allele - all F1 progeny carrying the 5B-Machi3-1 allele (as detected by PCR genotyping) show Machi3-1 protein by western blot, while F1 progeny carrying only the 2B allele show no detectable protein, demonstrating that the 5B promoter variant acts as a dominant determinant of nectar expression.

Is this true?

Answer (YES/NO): NO